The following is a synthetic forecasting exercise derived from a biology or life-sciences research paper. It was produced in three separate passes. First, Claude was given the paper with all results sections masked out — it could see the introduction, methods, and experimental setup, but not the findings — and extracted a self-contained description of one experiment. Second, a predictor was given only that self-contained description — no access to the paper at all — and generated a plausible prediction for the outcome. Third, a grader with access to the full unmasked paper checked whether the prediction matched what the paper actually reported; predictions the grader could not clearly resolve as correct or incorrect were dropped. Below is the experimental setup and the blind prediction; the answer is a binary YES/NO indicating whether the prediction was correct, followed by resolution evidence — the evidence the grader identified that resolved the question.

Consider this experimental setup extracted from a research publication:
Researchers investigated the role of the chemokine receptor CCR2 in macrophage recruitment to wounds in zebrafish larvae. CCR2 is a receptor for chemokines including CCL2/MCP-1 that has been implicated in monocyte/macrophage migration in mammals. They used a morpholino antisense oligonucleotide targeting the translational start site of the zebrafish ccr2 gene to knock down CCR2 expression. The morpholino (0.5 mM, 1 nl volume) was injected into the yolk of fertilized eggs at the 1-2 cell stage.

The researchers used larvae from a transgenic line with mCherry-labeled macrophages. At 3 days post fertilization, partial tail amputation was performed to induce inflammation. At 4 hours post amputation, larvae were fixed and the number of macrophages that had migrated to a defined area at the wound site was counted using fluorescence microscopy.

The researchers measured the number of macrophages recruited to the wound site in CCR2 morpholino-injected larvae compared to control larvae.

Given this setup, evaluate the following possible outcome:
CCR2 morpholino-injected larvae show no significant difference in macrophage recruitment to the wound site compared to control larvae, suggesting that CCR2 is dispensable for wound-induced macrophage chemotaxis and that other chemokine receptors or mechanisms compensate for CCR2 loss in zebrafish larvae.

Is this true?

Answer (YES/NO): NO